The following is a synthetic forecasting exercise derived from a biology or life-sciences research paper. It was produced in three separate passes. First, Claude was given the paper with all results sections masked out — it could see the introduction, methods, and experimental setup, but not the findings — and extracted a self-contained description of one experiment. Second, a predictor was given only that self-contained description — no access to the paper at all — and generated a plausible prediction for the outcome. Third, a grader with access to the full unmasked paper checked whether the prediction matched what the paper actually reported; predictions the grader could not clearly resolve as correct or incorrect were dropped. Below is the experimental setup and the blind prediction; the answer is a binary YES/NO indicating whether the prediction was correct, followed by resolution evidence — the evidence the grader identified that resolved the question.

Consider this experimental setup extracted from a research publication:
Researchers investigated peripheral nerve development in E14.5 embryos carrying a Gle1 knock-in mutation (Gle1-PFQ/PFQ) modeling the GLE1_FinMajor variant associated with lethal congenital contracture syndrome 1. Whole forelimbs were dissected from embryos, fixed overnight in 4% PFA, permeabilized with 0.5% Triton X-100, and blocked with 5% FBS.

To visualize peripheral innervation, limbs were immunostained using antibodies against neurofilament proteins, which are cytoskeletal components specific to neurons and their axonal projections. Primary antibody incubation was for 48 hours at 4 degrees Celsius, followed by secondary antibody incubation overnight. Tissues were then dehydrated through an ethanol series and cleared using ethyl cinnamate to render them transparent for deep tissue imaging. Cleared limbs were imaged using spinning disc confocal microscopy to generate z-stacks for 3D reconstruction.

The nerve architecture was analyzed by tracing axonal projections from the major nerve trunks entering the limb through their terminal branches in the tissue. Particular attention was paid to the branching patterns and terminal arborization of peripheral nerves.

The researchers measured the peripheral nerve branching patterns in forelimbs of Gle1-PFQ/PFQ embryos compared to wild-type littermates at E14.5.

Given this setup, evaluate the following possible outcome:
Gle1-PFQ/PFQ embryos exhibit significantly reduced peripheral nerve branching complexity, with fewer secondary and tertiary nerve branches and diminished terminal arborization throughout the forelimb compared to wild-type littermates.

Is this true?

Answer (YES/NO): YES